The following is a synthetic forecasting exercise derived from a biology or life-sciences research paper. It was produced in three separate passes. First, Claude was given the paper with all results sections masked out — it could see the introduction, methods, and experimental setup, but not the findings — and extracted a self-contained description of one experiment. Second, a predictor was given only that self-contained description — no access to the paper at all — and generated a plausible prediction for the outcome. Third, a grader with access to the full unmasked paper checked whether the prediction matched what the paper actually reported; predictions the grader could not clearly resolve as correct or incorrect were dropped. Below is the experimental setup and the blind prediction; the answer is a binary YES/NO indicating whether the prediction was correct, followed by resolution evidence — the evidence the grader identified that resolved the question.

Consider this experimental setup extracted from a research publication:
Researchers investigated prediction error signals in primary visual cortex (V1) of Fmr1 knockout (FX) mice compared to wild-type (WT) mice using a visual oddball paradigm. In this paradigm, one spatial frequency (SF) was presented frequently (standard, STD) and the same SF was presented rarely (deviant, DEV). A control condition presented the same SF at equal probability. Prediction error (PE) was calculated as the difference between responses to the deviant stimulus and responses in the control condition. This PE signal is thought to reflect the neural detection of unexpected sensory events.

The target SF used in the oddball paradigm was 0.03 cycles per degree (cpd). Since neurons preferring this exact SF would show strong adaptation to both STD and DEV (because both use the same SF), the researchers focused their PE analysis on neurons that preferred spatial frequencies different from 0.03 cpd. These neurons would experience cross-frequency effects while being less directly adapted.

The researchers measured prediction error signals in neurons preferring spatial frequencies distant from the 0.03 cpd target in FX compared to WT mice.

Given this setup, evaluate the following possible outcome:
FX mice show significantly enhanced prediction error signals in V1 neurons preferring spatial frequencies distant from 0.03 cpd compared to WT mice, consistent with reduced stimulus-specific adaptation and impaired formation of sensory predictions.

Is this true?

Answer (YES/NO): YES